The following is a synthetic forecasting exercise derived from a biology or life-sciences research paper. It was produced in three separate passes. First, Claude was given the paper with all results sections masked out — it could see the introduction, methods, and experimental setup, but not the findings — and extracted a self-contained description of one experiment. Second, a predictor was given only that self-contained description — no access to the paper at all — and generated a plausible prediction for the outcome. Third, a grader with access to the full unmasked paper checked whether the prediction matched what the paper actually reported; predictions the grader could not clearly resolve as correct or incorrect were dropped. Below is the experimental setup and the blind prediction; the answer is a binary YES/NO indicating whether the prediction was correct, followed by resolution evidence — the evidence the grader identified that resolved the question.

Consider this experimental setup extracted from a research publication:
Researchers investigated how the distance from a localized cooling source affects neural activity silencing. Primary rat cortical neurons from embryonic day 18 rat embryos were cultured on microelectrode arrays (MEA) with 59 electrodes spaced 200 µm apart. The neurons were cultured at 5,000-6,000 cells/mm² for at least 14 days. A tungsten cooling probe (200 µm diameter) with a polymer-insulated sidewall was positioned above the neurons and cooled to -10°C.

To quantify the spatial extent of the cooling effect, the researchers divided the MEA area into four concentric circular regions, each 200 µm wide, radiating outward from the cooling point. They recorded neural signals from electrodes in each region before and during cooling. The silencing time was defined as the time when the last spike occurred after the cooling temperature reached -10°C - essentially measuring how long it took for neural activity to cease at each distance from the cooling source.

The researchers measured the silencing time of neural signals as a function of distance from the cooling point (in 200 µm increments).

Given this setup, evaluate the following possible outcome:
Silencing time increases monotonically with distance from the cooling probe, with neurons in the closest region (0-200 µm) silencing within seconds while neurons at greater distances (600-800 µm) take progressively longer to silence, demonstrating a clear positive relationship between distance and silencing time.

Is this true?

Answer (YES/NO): YES